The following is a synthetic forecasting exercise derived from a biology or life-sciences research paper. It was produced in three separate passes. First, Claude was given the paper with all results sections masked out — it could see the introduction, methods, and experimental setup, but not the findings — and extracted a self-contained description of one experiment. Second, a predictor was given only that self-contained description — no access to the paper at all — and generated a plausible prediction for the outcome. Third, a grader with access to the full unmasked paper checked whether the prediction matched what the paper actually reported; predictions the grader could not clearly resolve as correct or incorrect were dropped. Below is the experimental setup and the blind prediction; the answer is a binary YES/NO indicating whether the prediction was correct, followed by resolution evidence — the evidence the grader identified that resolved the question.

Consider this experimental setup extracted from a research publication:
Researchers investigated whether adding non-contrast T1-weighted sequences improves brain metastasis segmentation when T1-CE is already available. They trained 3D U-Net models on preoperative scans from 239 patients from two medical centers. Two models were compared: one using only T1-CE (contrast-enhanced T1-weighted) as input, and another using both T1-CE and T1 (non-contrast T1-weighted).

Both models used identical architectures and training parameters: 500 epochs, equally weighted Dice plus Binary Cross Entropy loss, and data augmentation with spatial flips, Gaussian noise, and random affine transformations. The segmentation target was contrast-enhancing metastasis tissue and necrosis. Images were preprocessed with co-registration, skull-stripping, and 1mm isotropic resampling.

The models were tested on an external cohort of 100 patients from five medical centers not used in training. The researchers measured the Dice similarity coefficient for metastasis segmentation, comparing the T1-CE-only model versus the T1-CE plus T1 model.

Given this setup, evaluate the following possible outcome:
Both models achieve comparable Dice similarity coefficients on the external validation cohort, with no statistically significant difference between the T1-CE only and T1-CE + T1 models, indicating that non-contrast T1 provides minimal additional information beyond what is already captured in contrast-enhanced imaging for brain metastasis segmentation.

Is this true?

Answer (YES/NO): NO